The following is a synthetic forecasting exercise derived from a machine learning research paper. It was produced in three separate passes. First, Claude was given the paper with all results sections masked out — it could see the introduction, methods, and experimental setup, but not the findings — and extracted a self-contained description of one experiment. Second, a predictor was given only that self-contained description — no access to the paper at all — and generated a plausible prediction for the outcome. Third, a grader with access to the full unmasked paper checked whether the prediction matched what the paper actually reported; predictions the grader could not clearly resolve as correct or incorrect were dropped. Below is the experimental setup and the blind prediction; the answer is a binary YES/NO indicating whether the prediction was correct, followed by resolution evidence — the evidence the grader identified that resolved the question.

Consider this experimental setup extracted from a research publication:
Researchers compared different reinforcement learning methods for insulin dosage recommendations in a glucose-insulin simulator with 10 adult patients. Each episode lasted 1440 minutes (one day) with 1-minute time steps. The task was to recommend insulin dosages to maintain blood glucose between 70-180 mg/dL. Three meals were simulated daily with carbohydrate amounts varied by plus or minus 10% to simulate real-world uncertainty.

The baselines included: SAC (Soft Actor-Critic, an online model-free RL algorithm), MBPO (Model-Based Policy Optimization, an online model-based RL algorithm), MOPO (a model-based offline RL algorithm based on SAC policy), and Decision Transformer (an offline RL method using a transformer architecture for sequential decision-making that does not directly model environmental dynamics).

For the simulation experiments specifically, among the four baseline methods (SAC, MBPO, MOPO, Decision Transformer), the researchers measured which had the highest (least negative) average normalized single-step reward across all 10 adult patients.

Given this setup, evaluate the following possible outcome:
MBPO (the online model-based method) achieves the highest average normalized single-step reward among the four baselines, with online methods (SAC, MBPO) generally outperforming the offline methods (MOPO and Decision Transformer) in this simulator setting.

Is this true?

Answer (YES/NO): NO